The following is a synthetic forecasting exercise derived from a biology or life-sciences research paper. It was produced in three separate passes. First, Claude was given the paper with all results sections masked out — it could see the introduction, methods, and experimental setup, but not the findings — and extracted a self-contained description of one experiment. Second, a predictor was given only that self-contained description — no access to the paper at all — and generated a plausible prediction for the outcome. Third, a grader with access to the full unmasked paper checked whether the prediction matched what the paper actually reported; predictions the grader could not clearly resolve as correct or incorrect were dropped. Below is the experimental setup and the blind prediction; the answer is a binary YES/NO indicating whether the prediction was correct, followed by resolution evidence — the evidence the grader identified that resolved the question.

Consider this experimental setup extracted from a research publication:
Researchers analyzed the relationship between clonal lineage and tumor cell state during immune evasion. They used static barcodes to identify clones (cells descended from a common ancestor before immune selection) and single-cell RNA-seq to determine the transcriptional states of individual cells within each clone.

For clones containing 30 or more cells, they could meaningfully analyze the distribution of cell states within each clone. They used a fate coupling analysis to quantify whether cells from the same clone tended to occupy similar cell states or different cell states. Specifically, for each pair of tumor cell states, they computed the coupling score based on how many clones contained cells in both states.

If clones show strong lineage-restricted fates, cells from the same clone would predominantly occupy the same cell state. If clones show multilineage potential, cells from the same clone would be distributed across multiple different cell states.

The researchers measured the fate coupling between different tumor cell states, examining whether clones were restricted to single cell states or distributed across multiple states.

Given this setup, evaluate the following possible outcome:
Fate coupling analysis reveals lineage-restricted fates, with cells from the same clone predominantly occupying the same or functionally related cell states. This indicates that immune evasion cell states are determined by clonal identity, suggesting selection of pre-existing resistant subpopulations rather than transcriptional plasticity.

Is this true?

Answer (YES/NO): NO